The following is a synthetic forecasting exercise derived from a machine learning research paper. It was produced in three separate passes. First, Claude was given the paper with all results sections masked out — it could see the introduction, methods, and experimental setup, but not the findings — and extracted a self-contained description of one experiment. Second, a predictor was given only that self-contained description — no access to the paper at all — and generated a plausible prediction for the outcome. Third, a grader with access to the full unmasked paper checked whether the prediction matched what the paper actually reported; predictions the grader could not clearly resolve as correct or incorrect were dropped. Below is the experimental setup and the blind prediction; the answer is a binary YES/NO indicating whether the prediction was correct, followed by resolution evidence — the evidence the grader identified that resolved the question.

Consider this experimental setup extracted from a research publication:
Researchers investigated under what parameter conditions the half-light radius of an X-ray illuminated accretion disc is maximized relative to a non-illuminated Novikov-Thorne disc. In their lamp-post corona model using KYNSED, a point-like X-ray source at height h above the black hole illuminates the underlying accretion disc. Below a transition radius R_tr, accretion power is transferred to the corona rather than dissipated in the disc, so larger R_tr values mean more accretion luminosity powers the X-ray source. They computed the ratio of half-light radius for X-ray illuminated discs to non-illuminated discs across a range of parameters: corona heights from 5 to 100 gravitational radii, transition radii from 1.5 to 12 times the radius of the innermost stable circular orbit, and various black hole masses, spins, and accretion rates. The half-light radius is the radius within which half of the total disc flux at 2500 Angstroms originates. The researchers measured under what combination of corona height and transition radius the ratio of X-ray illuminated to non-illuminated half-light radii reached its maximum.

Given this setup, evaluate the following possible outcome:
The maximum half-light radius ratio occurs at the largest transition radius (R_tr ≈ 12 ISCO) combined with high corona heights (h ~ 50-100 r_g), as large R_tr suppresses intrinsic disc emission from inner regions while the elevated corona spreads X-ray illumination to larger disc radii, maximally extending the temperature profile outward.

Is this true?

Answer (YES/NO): YES